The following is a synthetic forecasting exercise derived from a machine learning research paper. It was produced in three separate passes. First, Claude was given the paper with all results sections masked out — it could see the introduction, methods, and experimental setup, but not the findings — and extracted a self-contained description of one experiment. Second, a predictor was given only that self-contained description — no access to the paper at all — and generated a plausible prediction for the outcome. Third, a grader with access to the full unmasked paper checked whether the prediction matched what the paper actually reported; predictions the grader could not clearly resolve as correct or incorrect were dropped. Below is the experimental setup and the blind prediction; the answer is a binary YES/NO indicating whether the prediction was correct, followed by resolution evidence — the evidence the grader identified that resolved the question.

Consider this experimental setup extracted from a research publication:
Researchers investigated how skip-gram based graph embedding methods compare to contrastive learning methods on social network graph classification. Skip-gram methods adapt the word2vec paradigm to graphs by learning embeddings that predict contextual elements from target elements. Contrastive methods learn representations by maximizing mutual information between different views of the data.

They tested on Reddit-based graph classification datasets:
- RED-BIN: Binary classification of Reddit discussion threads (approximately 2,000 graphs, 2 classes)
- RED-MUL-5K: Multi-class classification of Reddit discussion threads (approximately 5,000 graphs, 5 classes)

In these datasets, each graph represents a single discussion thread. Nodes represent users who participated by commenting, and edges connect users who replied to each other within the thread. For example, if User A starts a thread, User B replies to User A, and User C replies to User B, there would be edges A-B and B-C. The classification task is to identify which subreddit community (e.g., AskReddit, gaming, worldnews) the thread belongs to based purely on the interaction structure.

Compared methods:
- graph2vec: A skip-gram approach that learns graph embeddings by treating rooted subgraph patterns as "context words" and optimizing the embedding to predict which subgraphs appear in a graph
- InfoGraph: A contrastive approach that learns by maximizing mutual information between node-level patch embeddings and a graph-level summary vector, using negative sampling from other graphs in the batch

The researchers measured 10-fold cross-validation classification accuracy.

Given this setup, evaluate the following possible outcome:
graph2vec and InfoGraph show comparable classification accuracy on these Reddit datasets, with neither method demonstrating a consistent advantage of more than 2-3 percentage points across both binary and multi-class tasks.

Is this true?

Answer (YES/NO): NO